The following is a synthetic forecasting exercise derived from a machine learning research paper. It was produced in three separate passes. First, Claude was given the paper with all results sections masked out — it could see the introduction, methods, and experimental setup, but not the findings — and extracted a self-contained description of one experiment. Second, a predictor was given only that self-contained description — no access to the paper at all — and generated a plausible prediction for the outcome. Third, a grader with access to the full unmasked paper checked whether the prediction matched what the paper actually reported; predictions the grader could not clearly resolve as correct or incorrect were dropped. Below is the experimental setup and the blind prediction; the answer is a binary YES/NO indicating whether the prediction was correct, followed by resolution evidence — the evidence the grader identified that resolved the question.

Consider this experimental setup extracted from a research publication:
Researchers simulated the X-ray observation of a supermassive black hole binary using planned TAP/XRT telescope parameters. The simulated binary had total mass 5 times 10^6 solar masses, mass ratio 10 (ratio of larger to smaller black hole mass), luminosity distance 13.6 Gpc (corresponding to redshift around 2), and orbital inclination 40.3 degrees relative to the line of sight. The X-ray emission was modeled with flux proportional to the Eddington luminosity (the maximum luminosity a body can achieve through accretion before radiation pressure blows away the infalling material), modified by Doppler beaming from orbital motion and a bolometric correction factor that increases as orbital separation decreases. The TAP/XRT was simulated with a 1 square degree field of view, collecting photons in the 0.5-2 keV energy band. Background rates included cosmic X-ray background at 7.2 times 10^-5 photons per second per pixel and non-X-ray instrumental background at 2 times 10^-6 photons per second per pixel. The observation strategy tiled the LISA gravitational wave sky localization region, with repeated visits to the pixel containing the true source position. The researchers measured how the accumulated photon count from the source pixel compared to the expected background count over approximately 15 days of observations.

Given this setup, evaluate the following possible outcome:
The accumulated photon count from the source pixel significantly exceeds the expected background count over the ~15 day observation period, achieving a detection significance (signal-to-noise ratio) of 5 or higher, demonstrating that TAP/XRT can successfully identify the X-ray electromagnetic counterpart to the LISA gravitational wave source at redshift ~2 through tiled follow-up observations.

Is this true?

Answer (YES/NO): NO